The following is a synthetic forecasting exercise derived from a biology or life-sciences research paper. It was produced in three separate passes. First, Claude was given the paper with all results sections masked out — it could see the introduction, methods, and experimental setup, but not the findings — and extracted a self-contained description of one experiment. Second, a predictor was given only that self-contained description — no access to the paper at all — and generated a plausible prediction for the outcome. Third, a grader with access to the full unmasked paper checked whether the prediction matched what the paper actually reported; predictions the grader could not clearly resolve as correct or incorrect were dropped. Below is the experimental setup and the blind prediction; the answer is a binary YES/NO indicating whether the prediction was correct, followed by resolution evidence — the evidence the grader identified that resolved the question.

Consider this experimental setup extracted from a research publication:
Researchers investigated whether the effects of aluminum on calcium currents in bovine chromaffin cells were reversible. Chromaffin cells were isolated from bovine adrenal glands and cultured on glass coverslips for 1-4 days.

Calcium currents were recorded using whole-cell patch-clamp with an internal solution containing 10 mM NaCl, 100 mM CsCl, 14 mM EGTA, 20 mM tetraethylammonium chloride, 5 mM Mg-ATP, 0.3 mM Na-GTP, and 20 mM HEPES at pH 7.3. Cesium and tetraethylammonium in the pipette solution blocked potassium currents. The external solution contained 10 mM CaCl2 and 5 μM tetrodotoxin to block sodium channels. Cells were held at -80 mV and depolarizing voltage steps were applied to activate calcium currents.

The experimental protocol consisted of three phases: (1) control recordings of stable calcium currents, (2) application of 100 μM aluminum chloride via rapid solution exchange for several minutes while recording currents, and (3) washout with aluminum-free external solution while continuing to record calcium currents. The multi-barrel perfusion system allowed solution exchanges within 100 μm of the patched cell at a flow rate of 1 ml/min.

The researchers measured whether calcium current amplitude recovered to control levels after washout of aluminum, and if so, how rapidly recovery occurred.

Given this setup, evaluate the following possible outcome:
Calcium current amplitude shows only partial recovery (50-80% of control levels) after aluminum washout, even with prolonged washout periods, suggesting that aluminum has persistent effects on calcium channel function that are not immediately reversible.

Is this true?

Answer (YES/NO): NO